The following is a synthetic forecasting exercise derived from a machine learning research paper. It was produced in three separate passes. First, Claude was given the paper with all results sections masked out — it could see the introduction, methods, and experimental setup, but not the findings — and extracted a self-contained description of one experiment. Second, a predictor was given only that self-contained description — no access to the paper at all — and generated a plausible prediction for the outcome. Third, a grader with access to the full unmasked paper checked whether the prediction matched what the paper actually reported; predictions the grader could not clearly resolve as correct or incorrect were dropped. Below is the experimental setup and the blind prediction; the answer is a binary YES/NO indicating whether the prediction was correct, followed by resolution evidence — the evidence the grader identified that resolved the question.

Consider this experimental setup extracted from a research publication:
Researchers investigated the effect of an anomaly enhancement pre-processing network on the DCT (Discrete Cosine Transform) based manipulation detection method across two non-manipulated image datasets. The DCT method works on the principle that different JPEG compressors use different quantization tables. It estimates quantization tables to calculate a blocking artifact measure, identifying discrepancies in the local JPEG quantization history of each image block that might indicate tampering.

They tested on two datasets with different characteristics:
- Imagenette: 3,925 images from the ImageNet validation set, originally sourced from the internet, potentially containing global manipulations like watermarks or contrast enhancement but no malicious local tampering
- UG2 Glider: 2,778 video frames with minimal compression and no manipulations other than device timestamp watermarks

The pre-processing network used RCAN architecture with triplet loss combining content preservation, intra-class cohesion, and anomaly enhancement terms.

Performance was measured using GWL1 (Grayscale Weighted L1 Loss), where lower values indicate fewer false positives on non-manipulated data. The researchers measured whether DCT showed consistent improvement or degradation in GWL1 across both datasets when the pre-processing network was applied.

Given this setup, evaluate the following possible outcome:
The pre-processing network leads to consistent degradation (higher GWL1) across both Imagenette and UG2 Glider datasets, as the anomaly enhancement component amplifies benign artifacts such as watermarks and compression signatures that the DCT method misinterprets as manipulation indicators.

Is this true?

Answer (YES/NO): NO